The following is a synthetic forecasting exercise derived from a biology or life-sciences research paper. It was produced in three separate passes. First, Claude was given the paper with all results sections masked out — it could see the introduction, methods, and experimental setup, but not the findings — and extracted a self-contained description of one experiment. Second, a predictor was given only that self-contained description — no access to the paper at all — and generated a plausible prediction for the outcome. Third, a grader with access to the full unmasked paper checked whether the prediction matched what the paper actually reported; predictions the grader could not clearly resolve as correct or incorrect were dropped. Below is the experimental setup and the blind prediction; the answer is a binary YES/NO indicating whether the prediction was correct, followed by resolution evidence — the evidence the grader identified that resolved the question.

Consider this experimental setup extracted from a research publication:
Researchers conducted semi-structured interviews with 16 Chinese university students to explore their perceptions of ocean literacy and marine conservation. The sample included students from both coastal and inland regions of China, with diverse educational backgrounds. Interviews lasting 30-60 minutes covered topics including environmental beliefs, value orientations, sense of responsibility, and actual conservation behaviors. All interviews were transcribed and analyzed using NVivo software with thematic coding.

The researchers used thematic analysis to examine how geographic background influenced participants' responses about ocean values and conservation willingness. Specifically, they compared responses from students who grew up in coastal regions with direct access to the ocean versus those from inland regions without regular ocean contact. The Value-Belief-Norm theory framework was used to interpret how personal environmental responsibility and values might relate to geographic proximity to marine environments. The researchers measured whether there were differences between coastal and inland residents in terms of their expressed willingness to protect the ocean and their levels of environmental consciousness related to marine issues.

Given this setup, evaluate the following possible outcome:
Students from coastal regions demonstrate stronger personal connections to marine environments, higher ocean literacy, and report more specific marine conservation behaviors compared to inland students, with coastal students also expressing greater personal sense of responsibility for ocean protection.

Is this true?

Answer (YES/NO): YES